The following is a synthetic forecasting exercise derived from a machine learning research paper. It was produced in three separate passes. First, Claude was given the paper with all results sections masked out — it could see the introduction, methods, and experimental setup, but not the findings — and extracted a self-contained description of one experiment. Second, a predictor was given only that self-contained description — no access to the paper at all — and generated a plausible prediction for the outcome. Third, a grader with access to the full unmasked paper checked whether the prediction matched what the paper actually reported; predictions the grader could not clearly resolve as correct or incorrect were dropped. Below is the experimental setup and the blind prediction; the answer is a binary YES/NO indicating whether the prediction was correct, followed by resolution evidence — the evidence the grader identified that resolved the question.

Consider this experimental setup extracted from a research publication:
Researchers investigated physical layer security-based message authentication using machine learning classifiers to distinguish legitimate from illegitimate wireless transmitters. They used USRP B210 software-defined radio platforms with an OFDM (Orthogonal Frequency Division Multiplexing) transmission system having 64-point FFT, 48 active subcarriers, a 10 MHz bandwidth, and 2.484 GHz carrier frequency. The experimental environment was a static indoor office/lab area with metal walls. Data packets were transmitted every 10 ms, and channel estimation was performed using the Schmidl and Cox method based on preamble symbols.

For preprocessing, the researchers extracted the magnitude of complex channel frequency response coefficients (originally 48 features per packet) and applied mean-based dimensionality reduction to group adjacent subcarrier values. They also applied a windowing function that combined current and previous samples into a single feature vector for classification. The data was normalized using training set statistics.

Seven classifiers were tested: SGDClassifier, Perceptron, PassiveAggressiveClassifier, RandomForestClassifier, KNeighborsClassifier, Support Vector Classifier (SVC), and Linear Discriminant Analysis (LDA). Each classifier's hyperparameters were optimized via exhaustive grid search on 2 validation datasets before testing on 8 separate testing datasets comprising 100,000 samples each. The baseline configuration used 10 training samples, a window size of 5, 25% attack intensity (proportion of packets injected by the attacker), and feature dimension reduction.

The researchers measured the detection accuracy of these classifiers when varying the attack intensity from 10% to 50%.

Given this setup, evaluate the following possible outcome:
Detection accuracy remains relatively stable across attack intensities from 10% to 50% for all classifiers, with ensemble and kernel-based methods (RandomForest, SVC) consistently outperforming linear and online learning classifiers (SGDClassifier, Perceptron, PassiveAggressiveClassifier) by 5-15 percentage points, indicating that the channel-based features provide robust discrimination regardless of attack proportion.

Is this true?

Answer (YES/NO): NO